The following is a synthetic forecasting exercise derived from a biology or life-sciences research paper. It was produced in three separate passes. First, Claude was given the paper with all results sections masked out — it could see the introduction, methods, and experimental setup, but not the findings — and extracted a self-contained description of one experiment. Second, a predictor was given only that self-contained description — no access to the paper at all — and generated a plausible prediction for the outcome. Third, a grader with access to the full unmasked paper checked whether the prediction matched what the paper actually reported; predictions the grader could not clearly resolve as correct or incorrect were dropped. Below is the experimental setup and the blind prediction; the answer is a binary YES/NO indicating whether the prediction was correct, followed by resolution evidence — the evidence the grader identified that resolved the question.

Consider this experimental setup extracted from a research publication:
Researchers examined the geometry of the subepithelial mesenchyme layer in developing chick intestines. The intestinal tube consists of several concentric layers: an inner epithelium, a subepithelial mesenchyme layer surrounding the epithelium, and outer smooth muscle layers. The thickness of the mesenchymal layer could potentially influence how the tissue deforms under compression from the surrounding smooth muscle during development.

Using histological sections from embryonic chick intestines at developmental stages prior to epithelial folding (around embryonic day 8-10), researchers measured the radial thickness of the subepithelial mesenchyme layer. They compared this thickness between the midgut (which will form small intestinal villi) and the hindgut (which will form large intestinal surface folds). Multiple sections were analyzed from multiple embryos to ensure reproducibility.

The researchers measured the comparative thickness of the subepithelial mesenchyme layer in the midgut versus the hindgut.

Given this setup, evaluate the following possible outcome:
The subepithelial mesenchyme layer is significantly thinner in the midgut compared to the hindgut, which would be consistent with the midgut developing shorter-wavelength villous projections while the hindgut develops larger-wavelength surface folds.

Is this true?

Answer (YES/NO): YES